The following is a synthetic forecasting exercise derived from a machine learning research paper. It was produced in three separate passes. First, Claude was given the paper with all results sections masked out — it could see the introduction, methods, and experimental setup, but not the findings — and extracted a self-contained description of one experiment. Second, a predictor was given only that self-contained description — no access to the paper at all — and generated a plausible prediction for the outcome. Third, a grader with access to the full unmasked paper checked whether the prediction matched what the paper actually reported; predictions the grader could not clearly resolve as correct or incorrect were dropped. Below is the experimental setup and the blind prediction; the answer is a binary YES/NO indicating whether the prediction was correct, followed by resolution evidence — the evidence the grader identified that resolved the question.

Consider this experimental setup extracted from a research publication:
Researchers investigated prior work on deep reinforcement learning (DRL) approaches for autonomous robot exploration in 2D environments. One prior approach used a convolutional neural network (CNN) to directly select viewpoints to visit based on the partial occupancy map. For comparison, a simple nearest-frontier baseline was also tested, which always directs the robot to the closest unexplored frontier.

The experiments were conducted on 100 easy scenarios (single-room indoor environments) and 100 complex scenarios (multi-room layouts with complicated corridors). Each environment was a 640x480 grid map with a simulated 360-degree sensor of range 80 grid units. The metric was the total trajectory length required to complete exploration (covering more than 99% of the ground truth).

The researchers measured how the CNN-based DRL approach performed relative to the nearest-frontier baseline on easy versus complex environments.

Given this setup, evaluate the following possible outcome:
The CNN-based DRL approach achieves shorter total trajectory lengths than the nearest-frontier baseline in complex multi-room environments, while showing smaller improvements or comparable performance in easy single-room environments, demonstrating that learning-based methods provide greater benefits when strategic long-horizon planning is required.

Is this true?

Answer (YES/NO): NO